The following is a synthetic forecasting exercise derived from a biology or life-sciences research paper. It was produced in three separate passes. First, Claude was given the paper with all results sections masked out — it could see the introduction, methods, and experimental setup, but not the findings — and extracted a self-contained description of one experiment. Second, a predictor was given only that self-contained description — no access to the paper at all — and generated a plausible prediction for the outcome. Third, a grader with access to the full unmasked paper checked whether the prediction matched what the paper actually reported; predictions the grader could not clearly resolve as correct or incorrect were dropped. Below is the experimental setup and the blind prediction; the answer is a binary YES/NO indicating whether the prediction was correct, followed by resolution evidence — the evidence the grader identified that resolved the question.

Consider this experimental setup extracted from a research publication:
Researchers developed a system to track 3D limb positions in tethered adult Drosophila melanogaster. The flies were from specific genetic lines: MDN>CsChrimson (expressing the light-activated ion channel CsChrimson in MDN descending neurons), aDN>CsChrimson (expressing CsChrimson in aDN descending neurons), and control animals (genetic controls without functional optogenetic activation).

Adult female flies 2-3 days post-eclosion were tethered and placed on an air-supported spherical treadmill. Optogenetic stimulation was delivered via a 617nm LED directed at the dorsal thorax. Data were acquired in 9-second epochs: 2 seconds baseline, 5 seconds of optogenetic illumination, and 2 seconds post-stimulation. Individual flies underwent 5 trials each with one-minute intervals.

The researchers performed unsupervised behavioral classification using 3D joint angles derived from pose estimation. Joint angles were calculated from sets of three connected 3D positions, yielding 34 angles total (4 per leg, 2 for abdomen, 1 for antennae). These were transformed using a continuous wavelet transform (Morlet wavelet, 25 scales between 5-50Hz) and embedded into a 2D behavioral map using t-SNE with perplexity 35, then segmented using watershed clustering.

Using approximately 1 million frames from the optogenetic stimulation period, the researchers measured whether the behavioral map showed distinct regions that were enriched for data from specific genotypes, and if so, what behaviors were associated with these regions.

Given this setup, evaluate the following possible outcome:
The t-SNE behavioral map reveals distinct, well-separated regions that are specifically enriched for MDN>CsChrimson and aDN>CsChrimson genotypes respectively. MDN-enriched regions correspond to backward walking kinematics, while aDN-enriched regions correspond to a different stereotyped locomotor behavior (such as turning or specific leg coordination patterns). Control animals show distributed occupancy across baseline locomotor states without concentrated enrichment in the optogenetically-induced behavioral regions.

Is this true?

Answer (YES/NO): NO